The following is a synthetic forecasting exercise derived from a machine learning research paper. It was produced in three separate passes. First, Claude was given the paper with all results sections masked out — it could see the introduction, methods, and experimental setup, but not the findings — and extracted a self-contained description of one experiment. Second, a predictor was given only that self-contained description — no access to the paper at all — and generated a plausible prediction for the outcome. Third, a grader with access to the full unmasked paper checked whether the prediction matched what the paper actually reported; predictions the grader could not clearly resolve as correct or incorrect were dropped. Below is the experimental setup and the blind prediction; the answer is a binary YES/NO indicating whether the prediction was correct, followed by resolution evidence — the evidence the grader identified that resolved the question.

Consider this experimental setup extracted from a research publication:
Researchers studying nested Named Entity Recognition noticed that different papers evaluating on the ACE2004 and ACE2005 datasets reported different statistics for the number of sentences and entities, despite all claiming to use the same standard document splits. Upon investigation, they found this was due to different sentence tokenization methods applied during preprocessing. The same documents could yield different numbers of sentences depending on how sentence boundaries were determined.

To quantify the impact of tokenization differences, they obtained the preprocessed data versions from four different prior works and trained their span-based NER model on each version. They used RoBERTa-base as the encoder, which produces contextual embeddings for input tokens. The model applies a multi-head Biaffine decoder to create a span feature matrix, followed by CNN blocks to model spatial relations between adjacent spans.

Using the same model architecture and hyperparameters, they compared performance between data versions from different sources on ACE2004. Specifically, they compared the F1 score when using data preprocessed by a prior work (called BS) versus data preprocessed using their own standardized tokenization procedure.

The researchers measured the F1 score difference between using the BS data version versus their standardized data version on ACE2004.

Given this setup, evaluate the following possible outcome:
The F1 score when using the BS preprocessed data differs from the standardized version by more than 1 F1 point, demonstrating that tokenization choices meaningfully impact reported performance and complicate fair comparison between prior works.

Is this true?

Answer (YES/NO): NO